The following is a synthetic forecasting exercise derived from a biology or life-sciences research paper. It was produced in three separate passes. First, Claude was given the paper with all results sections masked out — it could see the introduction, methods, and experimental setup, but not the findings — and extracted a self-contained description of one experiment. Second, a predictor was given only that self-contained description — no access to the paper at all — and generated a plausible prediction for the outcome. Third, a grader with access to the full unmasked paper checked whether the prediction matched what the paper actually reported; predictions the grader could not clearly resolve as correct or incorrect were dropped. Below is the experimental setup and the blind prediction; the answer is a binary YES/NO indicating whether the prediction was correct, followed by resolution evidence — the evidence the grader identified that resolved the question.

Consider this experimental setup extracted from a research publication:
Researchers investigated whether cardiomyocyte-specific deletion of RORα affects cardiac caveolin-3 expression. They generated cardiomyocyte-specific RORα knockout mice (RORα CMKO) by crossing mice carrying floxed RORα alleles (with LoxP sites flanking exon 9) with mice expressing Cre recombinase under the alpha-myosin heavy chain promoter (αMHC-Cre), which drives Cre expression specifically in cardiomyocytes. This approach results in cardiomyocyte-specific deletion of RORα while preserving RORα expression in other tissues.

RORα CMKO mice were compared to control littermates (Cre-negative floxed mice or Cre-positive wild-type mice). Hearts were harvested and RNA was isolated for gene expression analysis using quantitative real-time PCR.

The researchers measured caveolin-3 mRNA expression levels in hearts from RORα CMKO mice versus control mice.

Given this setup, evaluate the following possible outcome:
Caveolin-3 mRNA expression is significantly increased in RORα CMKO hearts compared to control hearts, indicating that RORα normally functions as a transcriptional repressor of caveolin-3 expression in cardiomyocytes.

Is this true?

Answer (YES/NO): NO